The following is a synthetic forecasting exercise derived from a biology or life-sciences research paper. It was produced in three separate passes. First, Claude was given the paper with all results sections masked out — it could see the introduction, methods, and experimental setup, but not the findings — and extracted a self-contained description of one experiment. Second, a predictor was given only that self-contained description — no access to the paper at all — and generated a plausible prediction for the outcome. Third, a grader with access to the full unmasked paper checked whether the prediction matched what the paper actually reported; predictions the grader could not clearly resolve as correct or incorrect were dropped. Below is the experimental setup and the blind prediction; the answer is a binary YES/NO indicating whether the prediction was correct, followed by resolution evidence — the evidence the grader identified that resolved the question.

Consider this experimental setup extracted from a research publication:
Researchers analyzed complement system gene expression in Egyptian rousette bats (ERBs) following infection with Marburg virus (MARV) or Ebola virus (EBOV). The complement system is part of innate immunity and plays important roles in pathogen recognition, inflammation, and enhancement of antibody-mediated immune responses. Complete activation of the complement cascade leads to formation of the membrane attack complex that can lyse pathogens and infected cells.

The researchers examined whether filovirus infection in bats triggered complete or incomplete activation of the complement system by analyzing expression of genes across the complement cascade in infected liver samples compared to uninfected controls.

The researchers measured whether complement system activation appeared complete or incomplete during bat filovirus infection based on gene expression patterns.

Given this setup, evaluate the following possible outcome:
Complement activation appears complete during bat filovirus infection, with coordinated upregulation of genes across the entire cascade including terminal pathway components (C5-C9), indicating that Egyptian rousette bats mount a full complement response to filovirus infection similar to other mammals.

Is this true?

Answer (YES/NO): NO